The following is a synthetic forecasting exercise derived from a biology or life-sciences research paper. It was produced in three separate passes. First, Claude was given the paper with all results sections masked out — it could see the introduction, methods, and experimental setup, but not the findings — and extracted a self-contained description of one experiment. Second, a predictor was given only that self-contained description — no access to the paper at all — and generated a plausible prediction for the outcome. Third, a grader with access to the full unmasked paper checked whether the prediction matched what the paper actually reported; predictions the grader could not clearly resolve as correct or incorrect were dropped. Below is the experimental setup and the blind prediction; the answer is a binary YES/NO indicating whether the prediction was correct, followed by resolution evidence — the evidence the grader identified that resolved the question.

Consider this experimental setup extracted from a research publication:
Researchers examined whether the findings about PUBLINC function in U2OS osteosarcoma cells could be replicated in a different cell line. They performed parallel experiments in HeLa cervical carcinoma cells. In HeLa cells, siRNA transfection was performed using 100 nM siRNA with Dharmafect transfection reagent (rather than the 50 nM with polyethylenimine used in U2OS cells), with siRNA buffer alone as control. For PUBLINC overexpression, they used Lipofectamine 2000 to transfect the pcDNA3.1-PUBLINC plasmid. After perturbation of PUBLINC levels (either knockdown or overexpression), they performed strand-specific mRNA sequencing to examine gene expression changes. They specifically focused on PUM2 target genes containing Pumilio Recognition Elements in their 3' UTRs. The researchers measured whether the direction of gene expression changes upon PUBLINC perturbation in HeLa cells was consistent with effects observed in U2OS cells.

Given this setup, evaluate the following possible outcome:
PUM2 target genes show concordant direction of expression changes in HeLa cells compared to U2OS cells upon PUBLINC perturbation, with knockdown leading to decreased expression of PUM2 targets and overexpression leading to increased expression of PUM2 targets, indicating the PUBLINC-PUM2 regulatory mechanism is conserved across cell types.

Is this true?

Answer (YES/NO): YES